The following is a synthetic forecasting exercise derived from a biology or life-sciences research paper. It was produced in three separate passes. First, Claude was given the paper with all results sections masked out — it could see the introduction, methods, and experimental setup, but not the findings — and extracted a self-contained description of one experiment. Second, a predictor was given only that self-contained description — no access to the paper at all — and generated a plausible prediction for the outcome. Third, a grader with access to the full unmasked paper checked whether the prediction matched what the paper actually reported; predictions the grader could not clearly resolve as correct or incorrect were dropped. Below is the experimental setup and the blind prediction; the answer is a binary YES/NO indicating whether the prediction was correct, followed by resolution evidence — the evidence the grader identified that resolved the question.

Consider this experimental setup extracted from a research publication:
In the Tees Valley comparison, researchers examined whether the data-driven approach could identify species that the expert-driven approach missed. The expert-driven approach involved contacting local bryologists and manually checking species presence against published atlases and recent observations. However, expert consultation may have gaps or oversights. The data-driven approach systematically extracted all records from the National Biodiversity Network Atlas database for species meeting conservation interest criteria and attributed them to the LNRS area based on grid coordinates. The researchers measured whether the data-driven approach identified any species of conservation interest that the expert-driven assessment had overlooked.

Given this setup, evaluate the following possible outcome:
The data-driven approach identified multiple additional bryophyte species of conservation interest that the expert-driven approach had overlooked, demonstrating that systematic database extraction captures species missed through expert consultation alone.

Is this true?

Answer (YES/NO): YES